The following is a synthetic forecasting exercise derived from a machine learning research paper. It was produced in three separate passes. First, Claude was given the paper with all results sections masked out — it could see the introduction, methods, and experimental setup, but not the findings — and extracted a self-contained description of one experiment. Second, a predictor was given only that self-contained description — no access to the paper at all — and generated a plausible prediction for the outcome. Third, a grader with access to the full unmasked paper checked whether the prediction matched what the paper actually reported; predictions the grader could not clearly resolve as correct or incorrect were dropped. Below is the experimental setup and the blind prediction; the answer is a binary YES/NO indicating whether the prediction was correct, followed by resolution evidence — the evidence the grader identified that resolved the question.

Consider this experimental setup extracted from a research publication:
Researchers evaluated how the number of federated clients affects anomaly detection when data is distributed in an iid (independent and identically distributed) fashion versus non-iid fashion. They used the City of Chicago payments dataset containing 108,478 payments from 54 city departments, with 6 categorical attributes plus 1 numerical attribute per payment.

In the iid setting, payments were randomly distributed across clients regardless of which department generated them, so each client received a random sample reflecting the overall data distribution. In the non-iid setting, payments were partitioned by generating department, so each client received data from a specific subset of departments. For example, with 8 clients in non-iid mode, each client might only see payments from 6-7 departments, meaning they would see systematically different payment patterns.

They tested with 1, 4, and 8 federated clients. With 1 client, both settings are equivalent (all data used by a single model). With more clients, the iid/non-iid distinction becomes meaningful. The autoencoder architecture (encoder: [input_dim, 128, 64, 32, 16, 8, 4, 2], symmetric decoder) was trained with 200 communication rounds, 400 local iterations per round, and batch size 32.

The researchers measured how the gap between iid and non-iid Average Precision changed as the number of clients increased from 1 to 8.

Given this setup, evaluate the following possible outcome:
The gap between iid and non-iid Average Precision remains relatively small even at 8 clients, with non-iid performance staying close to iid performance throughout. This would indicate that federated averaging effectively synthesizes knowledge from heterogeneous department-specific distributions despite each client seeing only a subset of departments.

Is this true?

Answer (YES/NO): NO